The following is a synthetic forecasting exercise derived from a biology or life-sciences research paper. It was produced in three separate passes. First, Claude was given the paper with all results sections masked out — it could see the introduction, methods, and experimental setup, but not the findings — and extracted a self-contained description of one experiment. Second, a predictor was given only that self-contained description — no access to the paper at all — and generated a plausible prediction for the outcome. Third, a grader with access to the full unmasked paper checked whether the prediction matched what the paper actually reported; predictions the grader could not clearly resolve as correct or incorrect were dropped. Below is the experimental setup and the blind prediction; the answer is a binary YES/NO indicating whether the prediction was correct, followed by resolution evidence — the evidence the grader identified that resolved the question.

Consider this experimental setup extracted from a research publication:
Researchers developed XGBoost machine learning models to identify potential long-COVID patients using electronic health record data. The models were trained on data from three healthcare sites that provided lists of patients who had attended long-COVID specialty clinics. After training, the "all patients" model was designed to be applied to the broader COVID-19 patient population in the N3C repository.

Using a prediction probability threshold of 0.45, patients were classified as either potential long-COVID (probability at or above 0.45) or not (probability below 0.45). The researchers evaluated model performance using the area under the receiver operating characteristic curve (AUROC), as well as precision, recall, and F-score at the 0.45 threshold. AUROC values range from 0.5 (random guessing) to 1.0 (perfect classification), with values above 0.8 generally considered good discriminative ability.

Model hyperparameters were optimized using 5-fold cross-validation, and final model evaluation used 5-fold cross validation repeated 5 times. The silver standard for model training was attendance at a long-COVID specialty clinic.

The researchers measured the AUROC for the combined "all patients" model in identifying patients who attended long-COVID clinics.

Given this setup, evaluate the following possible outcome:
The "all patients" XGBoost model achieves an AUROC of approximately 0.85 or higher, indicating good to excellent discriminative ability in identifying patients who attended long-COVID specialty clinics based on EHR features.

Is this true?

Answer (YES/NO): YES